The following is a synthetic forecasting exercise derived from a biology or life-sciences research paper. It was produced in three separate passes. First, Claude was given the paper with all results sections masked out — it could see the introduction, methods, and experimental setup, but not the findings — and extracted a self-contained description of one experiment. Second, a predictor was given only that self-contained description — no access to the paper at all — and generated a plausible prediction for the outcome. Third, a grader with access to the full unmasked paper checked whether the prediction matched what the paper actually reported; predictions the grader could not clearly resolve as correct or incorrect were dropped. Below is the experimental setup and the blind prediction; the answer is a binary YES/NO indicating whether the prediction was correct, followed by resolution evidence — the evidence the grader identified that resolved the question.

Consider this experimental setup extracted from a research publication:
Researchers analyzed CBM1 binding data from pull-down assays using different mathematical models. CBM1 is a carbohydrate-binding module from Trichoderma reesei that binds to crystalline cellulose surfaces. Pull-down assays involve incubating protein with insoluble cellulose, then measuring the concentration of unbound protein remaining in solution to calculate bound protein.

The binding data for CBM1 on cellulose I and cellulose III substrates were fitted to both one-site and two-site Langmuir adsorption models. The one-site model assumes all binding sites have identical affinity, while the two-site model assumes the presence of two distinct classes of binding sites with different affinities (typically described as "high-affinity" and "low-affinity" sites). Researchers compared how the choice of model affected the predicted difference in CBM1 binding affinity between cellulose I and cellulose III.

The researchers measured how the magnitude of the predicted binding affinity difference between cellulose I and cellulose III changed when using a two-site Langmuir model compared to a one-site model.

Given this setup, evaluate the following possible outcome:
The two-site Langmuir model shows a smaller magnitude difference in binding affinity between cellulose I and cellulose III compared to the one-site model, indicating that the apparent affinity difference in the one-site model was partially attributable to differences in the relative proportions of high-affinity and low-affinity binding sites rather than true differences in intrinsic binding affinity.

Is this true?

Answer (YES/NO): NO